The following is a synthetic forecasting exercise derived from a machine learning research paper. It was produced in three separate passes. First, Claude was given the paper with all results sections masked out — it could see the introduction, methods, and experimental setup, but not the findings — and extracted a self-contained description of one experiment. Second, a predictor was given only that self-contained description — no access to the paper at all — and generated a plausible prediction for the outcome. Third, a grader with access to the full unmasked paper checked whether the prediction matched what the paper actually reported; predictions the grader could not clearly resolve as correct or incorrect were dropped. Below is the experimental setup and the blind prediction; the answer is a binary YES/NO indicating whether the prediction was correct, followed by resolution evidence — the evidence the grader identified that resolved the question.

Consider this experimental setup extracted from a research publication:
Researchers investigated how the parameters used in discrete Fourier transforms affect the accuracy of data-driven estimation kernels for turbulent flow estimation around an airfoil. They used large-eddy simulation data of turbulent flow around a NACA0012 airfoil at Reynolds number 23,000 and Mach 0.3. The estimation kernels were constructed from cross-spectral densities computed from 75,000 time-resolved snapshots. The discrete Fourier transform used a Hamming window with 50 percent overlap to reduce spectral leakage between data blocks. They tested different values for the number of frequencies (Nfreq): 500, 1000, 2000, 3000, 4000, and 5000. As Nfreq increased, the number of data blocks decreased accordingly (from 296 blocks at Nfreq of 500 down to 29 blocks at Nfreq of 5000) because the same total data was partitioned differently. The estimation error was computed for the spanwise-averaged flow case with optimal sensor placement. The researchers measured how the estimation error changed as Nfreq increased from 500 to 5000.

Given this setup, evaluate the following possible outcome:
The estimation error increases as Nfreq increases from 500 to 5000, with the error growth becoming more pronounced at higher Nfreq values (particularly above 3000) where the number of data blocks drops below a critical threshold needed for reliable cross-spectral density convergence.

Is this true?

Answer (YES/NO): NO